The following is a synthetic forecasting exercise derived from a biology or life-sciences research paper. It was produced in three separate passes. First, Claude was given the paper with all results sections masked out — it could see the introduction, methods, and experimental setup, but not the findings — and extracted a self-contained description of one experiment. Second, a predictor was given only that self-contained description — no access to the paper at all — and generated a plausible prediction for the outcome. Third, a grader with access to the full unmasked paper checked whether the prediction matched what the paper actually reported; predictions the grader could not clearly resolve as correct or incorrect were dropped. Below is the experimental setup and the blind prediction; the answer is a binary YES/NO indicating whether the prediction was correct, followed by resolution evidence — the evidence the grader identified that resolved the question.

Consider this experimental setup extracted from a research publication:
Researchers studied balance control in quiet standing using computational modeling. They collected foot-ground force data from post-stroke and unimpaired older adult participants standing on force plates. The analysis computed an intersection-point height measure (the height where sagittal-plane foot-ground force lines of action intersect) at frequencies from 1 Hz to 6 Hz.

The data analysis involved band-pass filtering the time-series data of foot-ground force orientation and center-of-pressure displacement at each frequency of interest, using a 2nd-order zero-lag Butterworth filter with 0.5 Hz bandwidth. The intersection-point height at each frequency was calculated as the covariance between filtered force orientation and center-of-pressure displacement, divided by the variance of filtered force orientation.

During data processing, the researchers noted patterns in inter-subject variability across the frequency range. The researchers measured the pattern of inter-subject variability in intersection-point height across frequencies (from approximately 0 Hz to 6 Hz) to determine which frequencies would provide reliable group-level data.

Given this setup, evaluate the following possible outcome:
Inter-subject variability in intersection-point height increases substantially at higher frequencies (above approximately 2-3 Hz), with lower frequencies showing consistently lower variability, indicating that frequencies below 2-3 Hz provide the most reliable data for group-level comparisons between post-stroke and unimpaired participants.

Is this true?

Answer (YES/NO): NO